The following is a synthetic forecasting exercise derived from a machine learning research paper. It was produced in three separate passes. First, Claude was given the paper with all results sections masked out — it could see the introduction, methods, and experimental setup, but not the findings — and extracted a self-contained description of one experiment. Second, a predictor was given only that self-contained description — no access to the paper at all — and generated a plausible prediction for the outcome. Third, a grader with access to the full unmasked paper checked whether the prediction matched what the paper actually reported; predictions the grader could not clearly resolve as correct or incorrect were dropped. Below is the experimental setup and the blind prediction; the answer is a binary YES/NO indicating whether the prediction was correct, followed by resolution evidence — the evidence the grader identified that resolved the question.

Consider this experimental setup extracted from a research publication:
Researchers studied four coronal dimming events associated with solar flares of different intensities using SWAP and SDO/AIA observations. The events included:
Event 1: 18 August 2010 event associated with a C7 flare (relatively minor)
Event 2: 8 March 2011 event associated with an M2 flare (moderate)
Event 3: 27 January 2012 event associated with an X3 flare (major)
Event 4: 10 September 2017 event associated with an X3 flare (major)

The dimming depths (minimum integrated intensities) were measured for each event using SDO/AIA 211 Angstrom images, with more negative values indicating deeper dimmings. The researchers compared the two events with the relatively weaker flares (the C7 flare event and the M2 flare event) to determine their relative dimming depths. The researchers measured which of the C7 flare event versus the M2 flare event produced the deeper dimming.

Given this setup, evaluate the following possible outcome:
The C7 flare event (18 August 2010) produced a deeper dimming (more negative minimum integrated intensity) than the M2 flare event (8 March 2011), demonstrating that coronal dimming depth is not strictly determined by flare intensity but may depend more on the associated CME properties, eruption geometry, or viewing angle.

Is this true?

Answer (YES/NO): YES